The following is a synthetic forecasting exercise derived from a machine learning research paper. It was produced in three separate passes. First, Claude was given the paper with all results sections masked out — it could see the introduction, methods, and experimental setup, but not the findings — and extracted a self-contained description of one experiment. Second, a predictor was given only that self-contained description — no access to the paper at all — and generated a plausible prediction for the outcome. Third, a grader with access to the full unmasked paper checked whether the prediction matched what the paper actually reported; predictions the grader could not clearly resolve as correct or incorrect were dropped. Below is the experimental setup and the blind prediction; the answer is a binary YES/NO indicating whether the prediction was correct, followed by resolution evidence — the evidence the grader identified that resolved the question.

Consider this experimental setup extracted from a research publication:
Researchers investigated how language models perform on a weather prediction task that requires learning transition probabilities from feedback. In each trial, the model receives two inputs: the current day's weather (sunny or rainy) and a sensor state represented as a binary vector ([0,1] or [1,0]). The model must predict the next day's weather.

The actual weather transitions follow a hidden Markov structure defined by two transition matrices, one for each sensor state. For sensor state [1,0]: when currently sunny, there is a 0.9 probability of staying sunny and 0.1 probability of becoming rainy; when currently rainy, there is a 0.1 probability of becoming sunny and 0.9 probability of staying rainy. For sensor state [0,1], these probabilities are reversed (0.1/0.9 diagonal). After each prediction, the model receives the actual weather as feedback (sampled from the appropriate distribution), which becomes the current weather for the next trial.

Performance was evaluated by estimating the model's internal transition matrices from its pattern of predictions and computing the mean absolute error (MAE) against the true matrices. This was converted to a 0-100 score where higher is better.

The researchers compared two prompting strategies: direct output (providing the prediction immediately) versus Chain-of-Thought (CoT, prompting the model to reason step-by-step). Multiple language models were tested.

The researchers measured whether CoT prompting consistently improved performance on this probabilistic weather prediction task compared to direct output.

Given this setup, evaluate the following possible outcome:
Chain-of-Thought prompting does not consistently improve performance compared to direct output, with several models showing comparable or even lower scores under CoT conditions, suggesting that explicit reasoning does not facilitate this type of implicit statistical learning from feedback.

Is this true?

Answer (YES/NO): YES